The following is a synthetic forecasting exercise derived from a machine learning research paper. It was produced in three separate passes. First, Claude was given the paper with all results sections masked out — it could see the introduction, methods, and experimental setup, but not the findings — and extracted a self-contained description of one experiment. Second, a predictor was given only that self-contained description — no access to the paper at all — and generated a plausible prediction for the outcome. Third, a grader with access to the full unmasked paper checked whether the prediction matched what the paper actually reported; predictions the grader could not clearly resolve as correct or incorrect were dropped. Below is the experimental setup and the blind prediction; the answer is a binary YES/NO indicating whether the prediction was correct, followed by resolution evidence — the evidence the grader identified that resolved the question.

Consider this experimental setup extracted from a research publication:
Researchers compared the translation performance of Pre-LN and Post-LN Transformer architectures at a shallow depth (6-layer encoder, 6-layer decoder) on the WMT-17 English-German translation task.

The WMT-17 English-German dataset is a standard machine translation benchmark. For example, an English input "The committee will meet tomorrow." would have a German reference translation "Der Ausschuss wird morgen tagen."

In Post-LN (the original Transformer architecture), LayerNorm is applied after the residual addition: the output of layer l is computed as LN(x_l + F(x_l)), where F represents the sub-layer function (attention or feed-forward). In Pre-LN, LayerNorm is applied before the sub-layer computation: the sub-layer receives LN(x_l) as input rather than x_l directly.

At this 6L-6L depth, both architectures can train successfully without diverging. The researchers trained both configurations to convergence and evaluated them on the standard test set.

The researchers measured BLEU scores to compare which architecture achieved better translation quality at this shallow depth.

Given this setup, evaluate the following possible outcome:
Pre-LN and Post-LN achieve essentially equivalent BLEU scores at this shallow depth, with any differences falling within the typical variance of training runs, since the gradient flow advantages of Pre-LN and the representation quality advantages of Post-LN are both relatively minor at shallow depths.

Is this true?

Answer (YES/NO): NO